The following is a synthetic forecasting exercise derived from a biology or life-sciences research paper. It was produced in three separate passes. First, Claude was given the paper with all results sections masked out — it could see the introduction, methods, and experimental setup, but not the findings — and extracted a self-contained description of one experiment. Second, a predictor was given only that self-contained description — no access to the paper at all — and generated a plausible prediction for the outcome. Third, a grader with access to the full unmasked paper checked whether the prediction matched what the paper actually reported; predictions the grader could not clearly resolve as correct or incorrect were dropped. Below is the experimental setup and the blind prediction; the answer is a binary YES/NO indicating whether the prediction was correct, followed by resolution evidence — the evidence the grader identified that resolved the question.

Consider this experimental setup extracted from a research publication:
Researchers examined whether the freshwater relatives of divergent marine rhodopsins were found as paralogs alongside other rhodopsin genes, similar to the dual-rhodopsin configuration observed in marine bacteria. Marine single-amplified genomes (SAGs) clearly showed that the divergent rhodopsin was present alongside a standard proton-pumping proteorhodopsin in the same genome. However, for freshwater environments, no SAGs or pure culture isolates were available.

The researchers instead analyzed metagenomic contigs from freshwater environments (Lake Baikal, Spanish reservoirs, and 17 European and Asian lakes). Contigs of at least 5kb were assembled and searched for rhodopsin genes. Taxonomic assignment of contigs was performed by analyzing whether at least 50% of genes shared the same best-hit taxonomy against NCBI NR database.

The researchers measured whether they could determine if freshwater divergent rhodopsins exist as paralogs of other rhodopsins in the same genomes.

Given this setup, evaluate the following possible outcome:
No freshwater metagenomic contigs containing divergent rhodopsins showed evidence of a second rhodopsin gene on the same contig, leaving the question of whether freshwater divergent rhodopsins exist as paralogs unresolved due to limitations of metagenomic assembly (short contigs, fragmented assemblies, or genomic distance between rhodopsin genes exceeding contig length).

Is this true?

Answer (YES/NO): YES